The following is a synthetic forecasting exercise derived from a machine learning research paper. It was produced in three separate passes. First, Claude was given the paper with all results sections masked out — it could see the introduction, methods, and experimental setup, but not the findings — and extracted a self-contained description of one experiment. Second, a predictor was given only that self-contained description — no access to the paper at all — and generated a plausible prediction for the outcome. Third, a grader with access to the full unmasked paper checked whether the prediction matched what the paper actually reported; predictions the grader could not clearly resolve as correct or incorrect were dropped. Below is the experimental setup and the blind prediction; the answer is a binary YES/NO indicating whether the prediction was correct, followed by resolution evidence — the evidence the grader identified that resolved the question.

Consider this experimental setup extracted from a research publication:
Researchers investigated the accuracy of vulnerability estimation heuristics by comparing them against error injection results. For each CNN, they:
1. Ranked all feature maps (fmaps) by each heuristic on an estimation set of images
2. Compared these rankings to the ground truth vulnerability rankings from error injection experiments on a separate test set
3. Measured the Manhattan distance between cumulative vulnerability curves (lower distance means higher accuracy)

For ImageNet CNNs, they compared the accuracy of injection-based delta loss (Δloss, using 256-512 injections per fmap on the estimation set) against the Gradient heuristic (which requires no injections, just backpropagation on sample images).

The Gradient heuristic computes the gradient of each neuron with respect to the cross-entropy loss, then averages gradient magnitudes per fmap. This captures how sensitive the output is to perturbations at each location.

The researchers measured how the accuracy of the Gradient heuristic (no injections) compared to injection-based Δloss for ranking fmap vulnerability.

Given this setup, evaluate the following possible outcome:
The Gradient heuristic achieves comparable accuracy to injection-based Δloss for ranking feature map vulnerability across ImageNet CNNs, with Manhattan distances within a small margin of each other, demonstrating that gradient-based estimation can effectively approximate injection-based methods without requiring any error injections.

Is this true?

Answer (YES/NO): NO